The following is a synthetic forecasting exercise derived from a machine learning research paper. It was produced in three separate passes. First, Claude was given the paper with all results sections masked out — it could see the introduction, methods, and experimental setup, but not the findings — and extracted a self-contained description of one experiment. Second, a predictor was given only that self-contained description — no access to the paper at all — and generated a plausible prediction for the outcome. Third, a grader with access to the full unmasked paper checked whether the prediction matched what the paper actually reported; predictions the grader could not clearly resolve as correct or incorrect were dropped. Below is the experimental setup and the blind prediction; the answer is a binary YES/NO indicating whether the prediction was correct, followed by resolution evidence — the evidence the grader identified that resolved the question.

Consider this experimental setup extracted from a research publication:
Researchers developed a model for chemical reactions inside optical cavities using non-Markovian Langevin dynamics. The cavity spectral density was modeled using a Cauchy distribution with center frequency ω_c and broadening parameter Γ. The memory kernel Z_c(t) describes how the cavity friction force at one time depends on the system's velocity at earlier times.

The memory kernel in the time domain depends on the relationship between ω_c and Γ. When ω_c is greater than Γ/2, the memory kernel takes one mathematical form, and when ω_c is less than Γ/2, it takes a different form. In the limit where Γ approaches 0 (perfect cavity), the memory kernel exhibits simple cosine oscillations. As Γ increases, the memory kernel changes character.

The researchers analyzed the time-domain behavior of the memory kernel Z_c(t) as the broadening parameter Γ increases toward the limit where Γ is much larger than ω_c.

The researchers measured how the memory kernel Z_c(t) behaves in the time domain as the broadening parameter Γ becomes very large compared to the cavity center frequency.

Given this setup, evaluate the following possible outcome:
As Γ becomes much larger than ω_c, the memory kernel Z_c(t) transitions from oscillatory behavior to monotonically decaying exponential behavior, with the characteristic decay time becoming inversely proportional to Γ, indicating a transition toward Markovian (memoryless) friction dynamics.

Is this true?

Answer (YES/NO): NO